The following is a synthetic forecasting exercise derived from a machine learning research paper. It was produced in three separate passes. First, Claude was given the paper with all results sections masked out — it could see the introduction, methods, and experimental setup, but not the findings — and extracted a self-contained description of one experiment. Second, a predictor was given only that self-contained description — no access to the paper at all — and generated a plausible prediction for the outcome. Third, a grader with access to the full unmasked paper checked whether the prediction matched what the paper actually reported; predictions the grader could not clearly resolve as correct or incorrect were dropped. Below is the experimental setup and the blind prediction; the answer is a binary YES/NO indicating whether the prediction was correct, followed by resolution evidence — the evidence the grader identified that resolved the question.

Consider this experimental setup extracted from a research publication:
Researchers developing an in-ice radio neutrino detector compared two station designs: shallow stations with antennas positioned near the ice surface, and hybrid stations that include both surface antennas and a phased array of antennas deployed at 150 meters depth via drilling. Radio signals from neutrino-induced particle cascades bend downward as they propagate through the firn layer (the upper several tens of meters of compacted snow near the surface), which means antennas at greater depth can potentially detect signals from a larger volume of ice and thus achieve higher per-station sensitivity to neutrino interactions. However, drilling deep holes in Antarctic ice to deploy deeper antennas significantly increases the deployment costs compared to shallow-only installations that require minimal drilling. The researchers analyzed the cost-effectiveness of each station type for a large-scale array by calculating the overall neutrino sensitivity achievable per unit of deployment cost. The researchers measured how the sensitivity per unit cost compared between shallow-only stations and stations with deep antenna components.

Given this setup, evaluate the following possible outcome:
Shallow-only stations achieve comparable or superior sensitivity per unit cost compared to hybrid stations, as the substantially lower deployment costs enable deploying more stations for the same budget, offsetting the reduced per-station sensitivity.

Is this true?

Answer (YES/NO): YES